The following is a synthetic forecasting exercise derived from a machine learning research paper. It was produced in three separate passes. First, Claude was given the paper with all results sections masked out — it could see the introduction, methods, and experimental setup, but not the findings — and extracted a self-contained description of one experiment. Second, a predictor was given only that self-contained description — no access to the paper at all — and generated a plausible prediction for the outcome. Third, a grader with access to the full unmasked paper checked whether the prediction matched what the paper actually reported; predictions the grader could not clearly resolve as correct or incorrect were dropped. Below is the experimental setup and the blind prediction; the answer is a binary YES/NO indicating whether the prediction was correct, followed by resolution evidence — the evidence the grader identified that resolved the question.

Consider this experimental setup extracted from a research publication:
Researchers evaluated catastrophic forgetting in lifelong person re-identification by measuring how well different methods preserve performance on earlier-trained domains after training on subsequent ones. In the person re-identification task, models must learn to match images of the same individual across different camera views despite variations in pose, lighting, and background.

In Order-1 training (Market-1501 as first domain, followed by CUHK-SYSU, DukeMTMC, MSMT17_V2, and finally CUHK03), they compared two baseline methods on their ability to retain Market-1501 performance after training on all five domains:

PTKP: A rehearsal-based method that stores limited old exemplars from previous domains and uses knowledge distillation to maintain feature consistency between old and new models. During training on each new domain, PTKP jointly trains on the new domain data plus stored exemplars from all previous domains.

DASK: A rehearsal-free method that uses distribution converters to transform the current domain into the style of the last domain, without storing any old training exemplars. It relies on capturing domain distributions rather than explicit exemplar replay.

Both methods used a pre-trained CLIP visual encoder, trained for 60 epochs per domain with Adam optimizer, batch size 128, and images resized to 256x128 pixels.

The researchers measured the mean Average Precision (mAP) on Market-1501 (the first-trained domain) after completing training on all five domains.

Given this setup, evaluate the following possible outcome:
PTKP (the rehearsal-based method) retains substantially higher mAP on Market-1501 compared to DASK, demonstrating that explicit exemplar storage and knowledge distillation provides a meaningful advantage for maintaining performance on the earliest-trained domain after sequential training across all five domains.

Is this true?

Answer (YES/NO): NO